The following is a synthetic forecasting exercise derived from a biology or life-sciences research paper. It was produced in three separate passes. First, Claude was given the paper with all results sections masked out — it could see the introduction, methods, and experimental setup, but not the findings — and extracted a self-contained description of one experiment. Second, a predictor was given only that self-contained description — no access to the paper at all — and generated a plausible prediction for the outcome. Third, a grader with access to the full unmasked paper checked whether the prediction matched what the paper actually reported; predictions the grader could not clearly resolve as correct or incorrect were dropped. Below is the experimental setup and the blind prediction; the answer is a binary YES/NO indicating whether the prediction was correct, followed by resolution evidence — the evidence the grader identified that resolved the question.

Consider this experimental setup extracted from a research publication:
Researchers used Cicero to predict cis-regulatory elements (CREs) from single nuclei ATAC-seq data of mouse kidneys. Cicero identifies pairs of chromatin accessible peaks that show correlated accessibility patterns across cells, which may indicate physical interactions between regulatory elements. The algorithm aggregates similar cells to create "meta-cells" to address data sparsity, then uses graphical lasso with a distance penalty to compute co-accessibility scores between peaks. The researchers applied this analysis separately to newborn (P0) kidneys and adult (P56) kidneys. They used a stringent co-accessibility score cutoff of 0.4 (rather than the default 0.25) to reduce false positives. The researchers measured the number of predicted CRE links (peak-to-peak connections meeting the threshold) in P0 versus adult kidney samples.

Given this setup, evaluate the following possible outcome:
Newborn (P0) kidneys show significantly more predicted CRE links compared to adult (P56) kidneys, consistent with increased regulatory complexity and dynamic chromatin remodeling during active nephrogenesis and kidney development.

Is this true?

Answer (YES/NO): YES